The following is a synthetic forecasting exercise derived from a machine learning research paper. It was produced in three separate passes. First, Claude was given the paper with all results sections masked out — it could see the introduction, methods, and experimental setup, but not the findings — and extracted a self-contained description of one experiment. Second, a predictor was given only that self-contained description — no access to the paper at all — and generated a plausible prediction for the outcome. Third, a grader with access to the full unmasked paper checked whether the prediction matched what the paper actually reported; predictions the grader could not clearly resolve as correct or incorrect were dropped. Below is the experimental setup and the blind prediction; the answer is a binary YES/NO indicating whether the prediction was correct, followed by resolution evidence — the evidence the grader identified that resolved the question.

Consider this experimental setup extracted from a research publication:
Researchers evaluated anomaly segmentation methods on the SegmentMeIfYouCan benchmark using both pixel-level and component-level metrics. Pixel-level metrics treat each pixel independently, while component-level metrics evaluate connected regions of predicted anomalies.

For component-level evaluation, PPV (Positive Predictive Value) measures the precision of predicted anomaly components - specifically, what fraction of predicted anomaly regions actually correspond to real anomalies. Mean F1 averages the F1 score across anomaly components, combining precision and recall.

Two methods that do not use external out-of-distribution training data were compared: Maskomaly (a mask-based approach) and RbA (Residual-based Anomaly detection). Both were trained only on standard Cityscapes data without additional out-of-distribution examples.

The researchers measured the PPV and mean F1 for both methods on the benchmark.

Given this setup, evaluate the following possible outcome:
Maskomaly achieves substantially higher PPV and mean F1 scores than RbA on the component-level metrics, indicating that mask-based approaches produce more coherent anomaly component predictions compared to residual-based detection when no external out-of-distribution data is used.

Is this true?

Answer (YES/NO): YES